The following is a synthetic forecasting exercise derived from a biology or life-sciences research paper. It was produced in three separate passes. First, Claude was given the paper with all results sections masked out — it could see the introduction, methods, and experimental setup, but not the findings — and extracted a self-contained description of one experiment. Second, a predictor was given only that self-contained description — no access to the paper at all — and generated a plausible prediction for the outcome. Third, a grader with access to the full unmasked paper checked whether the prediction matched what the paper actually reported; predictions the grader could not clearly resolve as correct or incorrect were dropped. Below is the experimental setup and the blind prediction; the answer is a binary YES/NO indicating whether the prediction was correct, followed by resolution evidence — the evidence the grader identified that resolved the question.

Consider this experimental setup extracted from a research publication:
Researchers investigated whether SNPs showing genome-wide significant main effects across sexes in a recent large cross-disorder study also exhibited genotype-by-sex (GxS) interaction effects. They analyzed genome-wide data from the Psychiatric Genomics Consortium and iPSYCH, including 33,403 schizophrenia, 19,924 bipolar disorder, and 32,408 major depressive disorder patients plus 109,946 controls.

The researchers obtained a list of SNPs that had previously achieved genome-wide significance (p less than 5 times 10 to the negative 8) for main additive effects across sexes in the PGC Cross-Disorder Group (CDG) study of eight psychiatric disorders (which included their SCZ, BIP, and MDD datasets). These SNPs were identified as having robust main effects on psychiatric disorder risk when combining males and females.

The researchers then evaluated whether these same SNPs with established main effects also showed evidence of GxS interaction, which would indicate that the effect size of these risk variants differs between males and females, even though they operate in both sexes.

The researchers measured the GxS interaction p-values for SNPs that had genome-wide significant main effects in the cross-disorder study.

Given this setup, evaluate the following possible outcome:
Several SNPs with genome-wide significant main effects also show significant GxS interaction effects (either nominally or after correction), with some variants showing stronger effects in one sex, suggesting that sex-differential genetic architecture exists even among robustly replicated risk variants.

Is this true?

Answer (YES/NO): YES